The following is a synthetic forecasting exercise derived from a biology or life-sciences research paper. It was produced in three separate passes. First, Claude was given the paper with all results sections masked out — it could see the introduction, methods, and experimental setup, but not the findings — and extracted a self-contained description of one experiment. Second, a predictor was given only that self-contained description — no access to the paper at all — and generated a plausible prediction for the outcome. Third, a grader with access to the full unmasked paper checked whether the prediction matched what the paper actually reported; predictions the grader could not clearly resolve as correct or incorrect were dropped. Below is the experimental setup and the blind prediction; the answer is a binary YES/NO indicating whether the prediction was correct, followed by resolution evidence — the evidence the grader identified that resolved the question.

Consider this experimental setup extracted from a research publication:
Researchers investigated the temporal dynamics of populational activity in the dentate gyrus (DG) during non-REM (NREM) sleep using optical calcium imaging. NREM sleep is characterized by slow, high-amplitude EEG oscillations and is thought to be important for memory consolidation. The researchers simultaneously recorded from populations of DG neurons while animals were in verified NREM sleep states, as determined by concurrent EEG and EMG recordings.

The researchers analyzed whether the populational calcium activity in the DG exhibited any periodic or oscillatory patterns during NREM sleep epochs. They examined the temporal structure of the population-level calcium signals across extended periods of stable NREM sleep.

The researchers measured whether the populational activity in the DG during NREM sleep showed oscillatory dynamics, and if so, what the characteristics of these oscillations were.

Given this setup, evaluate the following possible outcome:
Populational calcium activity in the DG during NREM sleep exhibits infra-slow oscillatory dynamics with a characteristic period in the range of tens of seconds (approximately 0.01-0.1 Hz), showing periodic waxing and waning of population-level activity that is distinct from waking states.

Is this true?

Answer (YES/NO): YES